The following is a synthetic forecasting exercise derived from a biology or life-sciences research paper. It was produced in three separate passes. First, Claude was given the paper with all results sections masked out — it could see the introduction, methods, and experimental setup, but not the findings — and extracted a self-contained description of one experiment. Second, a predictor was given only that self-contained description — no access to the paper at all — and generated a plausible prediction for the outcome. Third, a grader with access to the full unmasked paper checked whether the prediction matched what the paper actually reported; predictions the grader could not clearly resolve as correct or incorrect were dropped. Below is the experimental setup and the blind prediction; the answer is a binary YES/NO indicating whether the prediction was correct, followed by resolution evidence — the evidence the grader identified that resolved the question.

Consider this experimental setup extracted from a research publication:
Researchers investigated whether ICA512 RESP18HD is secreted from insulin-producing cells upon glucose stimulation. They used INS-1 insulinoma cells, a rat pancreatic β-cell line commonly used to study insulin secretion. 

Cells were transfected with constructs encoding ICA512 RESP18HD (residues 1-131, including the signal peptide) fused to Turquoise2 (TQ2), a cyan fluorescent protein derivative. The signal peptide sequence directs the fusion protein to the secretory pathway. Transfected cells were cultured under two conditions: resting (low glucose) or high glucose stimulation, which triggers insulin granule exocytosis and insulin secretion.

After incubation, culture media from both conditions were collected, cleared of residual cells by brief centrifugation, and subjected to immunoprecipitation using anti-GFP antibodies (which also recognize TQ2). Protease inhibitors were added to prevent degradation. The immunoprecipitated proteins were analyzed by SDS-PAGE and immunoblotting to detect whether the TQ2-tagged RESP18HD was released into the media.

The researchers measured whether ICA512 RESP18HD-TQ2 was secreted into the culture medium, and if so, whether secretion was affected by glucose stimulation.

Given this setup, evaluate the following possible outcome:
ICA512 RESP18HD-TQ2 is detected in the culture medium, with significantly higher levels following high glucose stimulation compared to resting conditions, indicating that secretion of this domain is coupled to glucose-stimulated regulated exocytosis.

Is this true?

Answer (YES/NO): YES